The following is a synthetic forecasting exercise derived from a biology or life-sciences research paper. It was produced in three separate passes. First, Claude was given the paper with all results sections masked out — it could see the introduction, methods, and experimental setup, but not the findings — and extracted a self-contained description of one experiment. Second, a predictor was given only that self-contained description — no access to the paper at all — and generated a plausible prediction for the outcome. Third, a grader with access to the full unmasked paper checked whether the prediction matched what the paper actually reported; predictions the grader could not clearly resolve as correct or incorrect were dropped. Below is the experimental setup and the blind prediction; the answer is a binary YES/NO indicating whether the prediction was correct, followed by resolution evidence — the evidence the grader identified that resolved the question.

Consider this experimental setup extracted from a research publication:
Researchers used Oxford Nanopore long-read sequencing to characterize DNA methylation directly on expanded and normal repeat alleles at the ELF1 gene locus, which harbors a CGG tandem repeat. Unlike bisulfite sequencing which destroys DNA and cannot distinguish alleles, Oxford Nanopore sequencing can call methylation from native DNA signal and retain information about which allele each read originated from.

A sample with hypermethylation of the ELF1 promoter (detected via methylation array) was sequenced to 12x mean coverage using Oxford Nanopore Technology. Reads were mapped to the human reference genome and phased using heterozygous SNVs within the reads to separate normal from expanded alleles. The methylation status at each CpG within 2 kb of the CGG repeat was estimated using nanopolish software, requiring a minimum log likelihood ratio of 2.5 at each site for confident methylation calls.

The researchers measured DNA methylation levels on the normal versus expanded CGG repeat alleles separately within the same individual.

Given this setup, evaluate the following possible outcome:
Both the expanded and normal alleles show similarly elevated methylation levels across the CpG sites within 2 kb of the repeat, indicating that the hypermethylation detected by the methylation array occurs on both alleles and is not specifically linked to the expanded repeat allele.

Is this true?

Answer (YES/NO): NO